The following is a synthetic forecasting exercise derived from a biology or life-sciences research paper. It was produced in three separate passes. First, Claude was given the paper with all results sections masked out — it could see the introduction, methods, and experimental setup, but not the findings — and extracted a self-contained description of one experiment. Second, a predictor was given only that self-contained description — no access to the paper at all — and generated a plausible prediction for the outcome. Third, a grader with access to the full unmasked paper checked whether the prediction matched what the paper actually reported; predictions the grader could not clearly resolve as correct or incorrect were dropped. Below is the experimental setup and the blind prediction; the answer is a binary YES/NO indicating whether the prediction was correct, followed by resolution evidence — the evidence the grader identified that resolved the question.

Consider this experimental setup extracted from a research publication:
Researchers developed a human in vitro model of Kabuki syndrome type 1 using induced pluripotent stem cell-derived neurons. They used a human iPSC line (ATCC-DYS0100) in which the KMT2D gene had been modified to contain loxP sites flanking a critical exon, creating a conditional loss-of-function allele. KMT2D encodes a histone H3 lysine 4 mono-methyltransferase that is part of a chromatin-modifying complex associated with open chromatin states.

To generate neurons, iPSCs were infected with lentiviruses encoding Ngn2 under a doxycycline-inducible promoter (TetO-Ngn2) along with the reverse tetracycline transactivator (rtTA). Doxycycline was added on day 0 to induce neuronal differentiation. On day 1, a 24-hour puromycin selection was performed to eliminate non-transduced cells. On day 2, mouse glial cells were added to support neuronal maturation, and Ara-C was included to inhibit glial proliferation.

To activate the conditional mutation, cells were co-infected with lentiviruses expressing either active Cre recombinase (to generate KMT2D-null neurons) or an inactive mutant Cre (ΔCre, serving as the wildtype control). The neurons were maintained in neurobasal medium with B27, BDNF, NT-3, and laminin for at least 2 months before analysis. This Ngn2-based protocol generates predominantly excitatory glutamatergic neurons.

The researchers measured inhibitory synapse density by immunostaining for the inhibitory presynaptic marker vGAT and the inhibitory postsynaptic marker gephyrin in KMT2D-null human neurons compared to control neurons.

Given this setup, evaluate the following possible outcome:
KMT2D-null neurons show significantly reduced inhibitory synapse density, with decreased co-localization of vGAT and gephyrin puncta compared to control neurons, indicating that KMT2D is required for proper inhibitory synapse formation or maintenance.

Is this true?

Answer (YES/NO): NO